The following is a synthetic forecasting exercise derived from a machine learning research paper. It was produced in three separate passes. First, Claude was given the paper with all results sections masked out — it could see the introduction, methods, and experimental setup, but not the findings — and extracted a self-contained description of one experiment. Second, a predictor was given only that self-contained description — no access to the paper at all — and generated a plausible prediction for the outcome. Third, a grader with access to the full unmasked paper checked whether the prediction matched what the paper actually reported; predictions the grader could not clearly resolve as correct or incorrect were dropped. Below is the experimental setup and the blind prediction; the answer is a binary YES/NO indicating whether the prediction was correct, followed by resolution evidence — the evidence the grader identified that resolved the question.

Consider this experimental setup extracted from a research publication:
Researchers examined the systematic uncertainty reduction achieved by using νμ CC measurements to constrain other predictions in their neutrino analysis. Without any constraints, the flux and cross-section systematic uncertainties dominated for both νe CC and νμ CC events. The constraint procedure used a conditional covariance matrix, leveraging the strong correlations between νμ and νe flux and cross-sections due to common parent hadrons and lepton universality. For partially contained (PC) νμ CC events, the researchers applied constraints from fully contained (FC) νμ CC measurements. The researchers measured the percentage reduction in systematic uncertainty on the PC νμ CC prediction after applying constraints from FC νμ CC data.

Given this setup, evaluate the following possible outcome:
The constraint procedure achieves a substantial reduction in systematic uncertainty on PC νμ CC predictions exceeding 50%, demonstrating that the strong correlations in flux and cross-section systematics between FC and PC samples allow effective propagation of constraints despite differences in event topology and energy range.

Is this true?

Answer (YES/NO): YES